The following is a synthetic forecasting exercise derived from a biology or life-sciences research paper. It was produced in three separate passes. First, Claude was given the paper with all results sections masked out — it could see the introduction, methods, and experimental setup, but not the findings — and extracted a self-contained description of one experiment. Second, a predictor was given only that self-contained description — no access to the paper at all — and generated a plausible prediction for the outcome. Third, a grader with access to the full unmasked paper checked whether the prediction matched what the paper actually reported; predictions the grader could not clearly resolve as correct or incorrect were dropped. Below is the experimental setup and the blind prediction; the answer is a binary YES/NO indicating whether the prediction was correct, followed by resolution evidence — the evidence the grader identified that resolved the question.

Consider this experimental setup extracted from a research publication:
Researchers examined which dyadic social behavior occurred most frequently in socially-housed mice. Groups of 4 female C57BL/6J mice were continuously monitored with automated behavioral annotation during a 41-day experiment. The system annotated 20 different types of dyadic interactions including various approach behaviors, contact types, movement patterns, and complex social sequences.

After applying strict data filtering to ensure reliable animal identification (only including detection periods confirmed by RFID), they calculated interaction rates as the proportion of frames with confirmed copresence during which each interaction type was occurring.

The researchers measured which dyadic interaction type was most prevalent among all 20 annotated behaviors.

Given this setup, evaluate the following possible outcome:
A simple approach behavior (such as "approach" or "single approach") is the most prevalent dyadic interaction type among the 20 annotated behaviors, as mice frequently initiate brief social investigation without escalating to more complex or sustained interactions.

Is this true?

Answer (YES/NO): YES